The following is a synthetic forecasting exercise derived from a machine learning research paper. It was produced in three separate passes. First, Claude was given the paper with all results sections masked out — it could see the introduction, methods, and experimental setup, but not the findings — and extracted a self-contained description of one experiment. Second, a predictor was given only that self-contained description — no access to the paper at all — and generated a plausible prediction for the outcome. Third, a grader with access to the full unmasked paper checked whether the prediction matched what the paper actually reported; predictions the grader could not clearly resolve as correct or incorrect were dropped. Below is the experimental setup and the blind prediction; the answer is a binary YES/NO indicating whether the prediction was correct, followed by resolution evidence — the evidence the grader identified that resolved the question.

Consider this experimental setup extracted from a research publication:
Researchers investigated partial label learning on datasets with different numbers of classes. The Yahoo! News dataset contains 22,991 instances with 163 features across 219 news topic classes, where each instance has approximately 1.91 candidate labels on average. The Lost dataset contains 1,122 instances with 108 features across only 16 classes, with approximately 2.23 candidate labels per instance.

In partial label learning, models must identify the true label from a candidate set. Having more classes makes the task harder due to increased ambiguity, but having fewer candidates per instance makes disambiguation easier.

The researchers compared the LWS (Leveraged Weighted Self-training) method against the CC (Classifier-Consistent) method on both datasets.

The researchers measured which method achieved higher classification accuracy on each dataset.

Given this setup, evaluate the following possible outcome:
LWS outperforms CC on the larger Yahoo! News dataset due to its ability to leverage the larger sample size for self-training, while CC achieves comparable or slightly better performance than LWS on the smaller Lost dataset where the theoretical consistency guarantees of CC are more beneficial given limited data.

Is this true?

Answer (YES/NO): NO